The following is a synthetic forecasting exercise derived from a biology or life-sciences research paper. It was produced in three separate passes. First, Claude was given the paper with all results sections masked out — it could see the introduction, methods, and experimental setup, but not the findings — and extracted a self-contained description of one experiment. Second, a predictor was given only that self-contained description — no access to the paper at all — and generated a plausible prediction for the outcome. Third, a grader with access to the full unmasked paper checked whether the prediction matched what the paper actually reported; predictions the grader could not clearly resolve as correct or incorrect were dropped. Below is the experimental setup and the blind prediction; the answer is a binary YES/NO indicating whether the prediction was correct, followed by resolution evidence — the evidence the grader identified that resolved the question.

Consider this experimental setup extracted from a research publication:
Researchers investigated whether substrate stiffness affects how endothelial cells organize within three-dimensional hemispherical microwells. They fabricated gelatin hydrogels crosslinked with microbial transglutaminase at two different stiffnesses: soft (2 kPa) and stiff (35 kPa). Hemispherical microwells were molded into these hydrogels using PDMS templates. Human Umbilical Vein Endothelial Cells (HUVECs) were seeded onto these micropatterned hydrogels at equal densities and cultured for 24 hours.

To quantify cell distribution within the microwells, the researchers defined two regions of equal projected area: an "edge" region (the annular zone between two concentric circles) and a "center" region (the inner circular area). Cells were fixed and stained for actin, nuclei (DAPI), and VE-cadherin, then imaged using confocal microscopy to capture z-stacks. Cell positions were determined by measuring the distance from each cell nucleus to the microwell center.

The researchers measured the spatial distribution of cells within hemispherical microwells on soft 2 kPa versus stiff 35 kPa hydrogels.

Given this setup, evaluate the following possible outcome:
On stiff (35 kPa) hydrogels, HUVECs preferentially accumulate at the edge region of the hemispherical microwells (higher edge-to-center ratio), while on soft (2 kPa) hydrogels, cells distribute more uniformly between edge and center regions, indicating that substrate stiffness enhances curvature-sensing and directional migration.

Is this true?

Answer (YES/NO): NO